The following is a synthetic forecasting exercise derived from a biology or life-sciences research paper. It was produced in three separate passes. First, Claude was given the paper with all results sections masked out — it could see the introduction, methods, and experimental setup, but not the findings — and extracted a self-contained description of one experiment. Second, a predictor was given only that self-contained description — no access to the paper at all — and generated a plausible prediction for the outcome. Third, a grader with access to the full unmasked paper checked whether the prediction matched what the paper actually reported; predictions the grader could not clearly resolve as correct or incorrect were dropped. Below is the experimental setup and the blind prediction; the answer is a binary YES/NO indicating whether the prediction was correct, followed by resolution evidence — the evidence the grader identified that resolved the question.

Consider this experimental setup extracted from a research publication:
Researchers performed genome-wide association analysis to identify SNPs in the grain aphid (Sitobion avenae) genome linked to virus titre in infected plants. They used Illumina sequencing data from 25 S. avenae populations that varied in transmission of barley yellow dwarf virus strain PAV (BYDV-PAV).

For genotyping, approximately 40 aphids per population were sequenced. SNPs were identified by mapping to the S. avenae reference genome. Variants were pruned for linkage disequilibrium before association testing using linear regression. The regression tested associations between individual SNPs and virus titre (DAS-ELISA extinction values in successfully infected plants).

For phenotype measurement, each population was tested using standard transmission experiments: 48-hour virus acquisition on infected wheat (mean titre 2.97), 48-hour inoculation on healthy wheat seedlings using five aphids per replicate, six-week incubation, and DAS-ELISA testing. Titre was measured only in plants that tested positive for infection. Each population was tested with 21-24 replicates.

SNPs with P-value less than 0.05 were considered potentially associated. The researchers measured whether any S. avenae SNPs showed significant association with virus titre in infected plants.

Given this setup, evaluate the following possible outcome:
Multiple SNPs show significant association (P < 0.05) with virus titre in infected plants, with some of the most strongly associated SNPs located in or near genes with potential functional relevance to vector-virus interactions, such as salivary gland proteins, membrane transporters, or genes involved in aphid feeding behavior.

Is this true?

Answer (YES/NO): NO